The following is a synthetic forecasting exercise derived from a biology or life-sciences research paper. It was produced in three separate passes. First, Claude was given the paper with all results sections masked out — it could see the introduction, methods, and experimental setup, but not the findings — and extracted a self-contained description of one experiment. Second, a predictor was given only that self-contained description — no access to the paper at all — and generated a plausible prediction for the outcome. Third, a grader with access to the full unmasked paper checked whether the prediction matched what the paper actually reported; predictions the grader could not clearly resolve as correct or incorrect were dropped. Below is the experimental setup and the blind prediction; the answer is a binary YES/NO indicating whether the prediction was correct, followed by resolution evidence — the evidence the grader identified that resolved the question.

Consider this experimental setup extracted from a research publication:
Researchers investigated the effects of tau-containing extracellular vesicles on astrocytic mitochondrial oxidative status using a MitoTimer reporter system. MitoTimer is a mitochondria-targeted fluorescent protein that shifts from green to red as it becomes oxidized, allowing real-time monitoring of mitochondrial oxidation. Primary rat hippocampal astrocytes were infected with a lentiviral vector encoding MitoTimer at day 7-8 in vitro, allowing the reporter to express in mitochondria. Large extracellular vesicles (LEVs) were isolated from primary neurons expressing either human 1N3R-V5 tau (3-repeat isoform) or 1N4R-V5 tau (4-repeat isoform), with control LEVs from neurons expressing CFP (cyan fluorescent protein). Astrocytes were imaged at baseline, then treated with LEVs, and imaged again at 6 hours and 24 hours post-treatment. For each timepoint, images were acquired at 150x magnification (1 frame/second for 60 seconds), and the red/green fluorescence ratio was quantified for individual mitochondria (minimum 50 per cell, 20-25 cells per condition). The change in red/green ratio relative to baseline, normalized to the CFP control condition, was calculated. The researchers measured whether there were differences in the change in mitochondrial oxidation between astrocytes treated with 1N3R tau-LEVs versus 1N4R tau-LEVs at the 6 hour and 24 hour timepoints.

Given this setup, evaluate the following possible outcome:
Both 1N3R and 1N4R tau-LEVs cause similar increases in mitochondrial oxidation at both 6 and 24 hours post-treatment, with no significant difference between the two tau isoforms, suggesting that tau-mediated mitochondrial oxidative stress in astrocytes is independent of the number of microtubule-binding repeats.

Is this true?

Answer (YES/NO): NO